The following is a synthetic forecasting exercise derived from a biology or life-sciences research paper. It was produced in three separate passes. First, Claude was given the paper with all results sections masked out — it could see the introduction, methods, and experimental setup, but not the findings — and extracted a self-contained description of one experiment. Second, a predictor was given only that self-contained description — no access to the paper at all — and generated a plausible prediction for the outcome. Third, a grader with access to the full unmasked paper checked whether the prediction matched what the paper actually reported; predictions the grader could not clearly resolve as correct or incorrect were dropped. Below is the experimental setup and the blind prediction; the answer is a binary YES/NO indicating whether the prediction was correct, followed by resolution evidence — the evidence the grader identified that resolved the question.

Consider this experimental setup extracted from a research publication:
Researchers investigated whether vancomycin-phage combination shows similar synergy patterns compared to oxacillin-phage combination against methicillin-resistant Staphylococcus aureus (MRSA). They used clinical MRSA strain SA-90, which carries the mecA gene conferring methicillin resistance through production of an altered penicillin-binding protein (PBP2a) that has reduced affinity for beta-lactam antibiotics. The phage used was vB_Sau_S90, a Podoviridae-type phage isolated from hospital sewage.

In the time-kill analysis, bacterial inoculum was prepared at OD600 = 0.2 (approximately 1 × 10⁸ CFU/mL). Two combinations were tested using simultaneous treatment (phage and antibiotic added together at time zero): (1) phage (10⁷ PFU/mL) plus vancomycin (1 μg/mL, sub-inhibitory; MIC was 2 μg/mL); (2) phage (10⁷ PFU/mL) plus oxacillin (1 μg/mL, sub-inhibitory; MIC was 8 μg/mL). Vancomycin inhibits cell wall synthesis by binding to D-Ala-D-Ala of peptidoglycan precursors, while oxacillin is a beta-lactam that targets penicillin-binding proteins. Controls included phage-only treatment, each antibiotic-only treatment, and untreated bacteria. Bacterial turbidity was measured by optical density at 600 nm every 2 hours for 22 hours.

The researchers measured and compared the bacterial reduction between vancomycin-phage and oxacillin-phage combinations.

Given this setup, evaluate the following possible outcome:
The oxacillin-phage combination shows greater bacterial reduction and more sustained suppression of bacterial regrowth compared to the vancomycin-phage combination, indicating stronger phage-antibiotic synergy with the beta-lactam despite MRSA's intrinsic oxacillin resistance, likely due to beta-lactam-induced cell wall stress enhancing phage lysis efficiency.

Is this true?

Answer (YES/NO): YES